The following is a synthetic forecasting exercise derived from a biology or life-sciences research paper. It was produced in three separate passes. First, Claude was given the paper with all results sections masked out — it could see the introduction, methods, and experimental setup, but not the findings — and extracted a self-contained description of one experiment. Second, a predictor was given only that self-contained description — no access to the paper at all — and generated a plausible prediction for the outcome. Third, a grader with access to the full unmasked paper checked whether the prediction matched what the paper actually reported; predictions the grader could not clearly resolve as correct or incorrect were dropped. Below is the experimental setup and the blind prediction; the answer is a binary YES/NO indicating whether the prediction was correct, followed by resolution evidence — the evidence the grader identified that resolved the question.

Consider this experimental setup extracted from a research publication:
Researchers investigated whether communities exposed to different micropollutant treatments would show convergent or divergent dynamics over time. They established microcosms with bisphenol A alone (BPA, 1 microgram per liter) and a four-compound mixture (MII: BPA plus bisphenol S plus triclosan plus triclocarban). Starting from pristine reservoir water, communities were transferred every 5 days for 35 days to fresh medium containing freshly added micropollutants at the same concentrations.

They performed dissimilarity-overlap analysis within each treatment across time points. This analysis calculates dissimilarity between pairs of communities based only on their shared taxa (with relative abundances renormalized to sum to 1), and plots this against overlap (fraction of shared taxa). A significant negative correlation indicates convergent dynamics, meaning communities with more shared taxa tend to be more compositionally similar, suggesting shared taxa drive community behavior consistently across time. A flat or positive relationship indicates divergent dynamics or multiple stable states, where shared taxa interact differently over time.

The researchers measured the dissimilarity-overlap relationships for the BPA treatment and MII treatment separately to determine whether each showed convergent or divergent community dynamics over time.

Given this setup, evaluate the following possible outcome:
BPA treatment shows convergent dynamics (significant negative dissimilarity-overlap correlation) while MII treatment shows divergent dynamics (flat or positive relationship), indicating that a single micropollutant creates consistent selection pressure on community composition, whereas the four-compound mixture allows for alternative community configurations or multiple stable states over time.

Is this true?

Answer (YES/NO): NO